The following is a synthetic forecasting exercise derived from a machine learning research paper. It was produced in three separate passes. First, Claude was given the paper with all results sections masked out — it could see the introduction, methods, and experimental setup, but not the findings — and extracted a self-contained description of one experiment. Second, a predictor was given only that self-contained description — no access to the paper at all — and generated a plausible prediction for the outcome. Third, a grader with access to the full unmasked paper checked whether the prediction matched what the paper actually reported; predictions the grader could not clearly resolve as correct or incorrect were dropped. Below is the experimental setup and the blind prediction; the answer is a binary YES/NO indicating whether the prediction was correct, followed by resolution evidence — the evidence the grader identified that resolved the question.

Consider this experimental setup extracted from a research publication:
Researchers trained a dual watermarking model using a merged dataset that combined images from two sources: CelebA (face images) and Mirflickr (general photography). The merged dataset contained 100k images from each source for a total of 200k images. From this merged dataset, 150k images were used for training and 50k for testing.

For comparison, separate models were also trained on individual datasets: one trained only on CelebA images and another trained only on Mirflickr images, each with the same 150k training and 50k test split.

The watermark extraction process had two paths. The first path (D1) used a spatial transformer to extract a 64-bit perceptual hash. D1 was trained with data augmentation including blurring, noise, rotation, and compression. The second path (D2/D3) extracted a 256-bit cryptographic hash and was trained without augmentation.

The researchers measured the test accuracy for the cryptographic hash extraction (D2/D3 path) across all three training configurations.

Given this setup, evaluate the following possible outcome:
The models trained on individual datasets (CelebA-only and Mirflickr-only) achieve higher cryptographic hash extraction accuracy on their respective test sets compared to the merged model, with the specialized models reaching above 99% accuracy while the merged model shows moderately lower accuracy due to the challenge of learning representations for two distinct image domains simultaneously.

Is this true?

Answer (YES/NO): NO